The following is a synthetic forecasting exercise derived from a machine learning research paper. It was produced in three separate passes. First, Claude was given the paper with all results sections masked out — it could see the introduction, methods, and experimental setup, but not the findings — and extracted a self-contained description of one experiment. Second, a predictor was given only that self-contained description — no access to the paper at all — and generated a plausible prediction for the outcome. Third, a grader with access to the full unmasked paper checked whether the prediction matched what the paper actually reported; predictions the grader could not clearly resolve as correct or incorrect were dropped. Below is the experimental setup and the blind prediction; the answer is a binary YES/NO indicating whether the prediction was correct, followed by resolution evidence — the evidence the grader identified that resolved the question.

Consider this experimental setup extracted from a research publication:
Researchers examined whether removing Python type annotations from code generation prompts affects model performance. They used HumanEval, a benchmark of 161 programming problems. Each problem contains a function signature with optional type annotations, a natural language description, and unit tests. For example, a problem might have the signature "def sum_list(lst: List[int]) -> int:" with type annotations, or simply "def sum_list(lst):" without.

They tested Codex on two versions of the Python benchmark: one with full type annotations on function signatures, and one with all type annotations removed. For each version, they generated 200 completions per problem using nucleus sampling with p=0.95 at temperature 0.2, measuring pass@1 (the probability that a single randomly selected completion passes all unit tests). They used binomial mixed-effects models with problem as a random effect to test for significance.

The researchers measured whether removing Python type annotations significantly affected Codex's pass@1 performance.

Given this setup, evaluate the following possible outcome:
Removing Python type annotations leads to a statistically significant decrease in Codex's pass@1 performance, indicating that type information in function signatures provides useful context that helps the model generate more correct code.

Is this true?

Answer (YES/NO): NO